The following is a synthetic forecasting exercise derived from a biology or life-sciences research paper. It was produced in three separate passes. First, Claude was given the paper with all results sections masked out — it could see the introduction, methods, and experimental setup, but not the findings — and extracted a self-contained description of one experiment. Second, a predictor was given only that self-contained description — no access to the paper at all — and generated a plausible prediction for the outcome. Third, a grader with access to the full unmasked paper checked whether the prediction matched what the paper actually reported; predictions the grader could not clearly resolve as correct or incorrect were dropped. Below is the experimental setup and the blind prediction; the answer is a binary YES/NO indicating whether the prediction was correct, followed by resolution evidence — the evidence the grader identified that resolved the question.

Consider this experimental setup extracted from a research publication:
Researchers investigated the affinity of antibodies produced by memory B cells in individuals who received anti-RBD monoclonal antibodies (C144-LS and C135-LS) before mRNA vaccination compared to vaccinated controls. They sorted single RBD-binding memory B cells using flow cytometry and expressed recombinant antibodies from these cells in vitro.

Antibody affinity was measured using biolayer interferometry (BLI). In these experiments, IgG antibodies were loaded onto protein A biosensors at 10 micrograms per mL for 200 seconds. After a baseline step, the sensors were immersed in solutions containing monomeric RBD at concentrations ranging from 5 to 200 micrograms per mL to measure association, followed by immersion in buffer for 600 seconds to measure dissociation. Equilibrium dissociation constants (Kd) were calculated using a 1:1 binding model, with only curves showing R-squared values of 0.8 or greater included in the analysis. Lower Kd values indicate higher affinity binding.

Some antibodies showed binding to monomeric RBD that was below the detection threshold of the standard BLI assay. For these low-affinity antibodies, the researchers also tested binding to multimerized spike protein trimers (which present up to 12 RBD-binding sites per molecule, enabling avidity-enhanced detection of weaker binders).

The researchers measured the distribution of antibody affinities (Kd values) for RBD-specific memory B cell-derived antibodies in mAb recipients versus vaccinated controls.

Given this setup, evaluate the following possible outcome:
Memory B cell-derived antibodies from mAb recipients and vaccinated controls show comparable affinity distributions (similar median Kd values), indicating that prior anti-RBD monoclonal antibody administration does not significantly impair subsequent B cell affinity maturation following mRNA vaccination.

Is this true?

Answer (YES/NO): NO